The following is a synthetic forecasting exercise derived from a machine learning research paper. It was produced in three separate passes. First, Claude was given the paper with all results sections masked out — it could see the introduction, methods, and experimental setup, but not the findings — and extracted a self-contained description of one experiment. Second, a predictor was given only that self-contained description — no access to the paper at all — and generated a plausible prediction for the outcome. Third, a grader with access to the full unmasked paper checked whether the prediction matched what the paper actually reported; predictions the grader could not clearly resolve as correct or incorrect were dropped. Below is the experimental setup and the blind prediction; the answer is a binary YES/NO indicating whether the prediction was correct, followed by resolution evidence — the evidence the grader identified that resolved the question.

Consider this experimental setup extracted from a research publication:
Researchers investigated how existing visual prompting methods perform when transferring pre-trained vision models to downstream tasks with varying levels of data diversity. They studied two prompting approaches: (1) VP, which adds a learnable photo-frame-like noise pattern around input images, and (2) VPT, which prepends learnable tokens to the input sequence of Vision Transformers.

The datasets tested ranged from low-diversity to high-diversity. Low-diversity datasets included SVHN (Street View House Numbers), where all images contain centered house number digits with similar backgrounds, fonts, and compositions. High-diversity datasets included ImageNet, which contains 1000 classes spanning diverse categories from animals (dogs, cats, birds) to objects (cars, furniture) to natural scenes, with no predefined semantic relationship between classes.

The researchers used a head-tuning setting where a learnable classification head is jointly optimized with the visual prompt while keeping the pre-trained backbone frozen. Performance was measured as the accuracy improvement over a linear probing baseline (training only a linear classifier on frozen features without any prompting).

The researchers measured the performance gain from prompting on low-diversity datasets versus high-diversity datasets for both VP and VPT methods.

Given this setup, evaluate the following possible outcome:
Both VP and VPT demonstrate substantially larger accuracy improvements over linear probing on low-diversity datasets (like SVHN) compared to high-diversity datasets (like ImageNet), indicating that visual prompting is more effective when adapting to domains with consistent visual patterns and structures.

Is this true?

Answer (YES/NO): YES